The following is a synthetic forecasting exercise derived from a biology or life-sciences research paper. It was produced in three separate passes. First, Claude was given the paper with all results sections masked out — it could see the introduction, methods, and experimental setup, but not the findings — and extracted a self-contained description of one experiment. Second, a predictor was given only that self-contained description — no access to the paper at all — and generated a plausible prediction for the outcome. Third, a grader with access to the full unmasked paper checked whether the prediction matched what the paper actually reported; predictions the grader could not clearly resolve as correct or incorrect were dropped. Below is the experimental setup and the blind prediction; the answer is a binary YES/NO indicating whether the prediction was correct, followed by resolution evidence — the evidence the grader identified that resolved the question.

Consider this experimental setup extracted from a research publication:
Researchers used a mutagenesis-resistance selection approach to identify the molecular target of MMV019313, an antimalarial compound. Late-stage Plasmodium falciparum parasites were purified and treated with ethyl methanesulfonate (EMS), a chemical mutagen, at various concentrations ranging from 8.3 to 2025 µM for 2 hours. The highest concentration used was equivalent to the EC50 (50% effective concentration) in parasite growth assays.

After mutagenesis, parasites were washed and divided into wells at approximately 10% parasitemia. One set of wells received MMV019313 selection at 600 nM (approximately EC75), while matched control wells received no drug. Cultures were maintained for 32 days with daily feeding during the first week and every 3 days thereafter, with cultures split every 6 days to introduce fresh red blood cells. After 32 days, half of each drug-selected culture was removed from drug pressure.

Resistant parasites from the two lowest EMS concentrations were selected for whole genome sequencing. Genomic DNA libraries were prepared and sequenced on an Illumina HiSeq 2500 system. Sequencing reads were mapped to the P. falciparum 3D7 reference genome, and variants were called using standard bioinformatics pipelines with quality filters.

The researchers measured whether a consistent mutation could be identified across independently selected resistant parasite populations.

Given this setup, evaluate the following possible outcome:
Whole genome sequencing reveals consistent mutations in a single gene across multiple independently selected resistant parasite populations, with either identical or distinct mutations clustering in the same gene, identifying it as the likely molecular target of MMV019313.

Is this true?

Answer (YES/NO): YES